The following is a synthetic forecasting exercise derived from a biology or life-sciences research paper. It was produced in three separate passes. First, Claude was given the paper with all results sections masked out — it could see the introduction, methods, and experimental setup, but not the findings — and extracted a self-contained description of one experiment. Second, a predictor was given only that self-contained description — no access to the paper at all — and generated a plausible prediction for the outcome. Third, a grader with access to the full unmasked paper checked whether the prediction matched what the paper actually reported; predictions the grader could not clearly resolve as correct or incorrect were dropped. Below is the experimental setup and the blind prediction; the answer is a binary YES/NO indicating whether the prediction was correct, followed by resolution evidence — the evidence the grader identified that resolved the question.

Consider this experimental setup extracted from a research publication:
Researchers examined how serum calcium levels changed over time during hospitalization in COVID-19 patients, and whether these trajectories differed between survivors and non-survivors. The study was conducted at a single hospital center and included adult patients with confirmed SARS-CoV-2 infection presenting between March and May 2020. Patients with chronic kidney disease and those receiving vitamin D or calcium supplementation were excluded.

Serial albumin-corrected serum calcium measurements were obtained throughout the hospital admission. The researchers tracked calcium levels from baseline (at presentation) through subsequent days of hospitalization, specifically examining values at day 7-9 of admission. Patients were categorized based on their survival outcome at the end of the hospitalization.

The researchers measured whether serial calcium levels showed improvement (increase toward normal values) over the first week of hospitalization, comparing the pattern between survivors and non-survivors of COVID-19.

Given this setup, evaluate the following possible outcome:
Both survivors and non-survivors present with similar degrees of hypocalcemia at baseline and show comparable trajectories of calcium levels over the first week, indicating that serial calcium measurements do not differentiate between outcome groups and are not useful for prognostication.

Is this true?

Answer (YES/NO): NO